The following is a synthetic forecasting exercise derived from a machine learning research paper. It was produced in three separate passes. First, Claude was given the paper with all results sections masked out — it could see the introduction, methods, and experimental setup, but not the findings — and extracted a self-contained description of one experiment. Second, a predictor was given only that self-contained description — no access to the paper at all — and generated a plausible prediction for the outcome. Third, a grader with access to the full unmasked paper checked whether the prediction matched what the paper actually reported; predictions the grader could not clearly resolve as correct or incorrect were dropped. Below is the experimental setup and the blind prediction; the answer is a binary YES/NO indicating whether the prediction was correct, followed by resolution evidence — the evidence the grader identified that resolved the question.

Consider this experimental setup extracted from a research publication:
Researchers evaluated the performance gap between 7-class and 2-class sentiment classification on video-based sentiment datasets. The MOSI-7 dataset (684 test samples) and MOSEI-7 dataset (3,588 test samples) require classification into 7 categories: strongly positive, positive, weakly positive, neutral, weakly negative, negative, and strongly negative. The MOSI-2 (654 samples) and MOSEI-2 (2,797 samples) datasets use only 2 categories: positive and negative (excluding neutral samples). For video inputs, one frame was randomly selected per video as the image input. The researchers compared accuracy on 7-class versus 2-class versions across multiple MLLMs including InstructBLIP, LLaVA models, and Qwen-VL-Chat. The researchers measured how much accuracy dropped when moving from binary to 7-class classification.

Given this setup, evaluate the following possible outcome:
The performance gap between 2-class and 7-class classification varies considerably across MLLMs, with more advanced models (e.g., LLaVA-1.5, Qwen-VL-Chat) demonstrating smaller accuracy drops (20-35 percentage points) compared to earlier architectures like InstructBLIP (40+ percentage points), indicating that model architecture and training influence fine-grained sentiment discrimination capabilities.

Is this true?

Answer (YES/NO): NO